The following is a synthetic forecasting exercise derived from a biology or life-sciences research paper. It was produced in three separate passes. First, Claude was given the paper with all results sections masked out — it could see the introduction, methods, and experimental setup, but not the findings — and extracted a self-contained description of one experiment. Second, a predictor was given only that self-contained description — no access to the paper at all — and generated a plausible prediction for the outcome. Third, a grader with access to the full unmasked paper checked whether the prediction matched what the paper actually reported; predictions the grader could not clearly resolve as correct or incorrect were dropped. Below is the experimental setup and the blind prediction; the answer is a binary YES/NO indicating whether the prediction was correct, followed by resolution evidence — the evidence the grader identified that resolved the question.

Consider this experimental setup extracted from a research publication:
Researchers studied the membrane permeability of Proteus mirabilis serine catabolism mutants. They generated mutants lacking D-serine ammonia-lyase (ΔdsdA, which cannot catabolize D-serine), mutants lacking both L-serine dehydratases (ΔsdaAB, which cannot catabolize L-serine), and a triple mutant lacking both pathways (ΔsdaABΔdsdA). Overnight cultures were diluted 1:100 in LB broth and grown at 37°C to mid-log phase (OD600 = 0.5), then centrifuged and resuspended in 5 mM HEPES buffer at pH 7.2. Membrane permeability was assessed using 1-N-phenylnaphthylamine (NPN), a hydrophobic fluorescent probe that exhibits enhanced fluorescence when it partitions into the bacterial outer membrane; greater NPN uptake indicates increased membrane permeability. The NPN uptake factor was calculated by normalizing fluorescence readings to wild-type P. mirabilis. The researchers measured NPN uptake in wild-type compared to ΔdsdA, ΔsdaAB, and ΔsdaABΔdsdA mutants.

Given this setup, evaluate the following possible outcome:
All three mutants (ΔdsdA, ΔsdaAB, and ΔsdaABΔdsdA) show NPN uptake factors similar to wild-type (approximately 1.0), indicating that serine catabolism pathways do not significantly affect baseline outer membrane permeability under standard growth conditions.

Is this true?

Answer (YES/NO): NO